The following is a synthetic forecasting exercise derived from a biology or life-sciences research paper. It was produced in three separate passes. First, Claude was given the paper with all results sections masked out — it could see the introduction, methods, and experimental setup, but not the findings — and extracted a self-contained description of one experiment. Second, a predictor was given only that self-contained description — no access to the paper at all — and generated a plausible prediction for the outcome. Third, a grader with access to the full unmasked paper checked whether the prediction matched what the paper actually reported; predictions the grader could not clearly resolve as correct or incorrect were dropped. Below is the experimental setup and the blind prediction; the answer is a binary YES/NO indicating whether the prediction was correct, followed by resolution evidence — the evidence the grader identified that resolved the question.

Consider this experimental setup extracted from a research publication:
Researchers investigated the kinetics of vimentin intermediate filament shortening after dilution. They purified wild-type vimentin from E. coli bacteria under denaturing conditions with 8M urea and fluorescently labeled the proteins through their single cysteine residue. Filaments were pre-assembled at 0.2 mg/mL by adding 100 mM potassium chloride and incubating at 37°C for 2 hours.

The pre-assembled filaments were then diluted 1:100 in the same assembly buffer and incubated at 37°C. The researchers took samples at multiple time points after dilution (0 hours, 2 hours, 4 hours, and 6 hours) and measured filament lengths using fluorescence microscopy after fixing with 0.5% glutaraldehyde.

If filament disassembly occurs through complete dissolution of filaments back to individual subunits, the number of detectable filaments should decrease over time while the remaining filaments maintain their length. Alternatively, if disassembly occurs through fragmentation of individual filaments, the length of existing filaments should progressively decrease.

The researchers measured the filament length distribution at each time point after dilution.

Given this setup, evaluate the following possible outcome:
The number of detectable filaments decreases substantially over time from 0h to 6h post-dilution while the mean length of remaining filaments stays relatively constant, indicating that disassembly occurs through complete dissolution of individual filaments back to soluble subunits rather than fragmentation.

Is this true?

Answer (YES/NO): NO